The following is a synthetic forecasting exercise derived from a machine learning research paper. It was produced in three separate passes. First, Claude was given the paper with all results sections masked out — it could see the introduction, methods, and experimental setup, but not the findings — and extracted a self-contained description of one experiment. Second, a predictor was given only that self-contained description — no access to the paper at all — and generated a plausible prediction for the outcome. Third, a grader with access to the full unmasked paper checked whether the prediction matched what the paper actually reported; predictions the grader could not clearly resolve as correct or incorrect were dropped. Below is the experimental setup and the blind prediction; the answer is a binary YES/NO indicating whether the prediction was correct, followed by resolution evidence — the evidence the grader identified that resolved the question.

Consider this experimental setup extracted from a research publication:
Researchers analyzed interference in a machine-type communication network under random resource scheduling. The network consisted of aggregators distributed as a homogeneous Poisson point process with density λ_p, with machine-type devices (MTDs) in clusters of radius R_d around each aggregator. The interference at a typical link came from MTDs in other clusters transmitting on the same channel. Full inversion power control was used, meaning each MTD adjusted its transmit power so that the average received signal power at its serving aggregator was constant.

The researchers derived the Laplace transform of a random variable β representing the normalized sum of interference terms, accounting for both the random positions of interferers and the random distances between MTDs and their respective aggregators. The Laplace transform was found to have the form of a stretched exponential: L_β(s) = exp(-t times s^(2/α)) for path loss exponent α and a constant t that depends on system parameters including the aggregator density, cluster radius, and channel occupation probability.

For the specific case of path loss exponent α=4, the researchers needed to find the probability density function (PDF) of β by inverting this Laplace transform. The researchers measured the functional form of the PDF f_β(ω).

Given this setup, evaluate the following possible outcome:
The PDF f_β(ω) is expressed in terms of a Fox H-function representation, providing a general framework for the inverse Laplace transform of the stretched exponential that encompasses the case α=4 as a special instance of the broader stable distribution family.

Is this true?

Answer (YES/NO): NO